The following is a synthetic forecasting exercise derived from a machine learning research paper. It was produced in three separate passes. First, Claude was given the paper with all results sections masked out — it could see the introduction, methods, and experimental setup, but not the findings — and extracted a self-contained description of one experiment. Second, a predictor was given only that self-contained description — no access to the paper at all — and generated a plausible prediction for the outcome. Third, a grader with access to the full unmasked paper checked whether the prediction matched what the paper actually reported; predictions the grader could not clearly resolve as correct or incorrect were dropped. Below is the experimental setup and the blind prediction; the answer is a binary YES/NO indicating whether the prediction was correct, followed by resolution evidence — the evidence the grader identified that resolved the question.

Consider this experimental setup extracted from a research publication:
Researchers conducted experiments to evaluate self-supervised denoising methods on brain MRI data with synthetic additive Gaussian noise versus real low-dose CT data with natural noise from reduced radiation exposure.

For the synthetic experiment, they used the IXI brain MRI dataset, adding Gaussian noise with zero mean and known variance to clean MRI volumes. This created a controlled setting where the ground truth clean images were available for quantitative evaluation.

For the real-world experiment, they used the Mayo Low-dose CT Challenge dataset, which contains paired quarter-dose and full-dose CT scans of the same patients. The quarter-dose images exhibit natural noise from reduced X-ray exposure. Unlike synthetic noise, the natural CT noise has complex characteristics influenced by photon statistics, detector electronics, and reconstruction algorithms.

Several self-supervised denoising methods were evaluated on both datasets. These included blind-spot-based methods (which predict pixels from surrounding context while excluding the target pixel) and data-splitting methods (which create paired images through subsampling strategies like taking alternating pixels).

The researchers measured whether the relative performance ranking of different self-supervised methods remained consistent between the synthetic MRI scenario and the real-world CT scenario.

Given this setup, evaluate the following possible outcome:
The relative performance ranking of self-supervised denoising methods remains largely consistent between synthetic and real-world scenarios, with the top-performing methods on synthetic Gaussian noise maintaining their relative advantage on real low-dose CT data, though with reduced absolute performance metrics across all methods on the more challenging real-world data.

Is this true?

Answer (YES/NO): NO